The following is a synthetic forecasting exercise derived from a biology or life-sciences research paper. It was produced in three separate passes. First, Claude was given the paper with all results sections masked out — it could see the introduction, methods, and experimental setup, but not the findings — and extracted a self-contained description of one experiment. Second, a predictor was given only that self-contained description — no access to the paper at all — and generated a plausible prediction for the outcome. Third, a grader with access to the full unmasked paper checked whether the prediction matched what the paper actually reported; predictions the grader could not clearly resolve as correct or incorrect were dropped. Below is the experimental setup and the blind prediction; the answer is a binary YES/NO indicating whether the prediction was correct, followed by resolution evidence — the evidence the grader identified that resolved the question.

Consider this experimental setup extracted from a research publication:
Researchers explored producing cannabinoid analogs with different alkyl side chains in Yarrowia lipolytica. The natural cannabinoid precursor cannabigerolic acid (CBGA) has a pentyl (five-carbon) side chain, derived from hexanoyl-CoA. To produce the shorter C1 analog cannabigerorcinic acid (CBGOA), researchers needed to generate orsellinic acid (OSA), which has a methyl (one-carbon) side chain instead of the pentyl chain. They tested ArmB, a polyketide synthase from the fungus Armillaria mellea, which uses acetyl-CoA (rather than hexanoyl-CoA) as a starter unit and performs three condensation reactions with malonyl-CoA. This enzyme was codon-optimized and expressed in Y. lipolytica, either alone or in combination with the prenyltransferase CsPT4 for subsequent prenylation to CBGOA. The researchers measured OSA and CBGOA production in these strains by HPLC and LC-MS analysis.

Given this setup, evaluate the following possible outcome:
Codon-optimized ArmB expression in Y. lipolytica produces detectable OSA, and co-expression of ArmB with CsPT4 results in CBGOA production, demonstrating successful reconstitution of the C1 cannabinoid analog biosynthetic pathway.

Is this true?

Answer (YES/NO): YES